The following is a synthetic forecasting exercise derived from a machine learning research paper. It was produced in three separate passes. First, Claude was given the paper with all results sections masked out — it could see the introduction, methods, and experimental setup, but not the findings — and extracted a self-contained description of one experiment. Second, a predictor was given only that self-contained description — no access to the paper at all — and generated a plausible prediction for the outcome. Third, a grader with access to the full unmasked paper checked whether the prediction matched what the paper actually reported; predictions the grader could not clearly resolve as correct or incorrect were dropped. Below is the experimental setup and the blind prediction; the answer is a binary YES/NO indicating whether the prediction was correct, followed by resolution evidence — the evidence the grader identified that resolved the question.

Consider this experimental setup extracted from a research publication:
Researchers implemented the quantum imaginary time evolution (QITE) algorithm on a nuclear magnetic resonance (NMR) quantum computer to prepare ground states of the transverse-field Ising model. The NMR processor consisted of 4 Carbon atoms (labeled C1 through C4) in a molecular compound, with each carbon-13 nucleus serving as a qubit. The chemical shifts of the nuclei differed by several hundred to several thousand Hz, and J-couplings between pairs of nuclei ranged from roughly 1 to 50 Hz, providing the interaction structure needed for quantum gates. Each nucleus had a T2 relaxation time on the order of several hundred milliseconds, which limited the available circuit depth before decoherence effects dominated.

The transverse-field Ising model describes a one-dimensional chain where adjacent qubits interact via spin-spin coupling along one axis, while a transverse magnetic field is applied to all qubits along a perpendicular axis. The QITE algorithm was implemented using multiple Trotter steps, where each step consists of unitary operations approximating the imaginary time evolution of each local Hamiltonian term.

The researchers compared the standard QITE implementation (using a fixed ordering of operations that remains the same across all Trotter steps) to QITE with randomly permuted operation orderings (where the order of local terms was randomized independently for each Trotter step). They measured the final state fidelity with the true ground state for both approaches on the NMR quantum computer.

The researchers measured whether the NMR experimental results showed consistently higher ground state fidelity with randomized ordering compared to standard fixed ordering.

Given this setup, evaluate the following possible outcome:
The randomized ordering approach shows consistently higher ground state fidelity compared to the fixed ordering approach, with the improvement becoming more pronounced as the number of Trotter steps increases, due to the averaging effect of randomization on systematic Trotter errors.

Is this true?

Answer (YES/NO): NO